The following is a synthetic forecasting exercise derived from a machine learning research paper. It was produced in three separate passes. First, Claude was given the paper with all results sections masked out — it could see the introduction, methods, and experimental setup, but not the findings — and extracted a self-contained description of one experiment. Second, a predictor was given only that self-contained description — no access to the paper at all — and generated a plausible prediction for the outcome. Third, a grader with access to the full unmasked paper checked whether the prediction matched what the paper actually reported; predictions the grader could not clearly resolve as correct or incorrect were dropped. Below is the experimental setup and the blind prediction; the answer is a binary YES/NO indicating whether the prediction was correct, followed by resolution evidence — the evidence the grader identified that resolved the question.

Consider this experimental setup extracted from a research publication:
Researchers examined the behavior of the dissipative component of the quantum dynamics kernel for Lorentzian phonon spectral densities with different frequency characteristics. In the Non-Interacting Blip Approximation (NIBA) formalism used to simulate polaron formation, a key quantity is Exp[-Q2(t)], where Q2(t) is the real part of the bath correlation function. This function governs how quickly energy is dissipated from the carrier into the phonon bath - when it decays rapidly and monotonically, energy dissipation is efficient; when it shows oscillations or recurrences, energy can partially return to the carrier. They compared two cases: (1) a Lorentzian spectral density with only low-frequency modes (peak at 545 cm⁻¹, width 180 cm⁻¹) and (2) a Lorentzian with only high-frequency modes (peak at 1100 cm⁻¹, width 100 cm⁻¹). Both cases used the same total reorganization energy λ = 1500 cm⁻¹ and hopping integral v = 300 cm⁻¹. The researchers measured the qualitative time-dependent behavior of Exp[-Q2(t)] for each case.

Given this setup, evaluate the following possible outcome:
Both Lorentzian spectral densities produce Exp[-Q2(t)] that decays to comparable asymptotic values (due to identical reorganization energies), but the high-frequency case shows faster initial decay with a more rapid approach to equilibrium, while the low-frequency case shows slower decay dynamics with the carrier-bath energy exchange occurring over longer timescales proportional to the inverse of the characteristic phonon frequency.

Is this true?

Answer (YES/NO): NO